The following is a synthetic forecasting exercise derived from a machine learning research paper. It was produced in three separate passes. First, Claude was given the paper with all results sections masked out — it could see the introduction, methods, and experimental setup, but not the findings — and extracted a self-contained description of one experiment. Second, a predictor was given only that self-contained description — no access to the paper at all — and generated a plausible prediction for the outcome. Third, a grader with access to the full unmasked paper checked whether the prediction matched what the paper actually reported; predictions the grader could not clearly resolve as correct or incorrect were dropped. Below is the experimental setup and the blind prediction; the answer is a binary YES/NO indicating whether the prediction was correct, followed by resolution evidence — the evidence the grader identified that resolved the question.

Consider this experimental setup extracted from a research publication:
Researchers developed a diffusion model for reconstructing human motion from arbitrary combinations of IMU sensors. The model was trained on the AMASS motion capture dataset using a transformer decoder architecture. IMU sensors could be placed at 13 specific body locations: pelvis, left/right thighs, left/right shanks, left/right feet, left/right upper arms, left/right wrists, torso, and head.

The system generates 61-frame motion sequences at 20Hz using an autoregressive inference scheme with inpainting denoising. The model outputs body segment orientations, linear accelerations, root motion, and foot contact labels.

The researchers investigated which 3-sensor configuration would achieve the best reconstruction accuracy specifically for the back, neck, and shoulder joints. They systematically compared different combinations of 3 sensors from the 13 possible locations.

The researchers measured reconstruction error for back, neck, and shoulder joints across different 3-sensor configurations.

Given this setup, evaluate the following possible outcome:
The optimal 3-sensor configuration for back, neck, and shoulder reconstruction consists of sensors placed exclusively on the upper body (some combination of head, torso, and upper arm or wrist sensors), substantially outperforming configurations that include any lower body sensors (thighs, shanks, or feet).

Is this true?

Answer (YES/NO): NO